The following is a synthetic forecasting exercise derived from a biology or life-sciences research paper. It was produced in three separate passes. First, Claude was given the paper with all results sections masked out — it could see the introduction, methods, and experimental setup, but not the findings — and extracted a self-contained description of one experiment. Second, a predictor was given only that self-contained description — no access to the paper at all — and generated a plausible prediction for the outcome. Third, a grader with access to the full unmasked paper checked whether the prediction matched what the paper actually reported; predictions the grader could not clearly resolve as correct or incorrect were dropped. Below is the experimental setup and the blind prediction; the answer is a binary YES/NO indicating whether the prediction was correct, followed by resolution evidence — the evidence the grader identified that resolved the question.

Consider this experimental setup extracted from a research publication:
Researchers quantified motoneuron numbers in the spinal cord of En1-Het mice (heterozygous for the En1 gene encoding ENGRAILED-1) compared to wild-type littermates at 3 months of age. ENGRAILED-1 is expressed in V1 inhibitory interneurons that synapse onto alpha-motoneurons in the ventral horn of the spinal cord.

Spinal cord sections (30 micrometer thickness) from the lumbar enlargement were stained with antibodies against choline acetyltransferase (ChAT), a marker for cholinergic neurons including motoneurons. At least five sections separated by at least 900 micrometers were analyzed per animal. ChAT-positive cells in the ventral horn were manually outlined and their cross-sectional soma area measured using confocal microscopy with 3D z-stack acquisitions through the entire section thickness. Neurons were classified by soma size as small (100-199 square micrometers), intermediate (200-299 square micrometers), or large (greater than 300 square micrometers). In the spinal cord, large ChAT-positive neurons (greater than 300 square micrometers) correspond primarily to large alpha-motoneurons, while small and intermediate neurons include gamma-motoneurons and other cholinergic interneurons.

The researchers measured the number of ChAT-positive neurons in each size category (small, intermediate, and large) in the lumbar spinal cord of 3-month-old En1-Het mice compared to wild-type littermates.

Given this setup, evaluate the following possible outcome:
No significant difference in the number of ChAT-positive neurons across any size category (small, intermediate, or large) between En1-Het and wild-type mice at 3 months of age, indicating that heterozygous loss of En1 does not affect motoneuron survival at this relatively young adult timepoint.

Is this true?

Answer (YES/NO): YES